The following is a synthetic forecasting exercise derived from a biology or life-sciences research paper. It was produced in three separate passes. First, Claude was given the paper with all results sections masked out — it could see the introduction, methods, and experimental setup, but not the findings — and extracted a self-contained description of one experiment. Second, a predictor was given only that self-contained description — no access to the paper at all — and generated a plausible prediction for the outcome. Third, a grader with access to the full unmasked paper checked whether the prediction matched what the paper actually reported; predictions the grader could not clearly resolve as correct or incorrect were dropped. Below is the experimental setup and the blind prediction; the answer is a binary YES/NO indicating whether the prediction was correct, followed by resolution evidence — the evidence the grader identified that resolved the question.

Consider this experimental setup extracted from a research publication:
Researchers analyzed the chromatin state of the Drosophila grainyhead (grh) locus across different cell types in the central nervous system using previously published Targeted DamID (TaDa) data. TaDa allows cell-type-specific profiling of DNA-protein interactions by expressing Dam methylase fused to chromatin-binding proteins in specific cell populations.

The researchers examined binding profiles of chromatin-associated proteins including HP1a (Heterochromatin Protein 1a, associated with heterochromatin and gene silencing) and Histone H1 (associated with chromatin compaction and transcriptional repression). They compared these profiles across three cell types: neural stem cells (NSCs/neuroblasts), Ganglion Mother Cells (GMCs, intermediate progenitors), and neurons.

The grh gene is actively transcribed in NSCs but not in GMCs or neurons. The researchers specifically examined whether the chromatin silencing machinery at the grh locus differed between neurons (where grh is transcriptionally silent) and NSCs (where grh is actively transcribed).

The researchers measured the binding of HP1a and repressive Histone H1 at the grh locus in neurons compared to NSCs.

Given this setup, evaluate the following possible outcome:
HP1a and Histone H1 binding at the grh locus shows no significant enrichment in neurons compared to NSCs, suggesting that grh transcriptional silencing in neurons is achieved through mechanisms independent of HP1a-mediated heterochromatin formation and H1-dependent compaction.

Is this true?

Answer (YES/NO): NO